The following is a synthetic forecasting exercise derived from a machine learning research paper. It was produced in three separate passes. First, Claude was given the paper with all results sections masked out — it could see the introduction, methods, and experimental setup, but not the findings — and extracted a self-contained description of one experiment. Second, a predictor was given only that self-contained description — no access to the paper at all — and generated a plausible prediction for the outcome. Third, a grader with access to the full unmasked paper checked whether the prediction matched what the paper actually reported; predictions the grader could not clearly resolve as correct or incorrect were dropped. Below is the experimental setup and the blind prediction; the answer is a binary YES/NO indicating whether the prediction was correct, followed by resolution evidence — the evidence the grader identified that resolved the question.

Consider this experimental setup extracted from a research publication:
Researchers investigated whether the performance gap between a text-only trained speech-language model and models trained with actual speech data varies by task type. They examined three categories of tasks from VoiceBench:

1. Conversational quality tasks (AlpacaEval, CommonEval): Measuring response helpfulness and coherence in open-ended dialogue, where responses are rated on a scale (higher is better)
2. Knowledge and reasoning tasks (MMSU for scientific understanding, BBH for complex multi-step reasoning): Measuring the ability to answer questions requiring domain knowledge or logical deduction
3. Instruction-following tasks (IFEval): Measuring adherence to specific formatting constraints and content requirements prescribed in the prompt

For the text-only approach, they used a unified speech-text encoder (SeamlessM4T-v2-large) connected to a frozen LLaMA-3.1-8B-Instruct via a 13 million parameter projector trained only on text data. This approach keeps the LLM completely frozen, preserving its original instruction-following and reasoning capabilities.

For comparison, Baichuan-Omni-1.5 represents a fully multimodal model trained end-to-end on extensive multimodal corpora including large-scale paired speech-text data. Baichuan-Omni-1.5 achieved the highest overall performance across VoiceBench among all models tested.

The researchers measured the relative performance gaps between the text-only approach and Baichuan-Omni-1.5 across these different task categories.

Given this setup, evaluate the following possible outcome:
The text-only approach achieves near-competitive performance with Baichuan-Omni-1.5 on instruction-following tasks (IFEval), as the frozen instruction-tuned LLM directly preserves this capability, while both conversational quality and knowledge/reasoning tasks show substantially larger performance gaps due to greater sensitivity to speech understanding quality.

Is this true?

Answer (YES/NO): NO